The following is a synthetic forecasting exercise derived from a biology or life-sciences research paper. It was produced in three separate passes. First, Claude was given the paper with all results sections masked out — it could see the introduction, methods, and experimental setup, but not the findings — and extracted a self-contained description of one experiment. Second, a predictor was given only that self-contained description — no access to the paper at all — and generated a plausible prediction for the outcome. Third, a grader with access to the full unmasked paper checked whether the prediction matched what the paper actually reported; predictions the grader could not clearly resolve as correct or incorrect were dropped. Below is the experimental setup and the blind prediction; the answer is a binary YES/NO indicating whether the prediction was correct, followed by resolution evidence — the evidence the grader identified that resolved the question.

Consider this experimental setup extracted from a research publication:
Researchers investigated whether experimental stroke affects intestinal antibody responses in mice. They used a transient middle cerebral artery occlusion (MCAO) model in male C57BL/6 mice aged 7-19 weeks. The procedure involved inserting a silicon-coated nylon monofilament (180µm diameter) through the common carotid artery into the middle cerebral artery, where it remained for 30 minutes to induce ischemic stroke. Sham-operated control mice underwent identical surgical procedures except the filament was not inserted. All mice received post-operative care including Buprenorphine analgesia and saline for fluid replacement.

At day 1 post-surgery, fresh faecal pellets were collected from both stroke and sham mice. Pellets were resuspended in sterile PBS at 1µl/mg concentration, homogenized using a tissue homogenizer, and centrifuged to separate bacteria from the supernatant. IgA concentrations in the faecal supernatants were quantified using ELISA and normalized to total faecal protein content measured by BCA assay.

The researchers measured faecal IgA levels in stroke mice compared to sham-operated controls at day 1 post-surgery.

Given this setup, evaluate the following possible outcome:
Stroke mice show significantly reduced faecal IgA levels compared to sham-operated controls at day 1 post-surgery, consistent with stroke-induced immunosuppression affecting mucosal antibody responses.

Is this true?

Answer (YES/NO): NO